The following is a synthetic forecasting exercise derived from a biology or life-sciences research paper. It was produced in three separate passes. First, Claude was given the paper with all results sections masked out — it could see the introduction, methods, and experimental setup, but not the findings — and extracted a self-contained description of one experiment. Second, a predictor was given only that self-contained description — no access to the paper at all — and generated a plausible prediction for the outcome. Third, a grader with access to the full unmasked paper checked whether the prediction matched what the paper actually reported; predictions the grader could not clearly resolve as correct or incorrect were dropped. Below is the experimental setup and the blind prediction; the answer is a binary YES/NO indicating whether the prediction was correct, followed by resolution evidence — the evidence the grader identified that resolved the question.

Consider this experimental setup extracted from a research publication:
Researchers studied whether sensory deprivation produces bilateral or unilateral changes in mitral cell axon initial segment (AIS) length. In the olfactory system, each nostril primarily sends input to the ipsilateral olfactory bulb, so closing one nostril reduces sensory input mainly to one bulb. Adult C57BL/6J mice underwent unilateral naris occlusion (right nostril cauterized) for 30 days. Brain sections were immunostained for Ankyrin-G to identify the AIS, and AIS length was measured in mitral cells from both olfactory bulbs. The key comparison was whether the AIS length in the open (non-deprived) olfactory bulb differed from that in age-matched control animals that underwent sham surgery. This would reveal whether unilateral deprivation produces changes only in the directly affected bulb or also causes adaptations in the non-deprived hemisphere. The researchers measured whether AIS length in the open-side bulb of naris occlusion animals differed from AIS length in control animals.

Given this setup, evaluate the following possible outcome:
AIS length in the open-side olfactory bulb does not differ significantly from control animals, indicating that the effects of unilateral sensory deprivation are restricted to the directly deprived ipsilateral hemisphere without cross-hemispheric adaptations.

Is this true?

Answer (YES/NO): NO